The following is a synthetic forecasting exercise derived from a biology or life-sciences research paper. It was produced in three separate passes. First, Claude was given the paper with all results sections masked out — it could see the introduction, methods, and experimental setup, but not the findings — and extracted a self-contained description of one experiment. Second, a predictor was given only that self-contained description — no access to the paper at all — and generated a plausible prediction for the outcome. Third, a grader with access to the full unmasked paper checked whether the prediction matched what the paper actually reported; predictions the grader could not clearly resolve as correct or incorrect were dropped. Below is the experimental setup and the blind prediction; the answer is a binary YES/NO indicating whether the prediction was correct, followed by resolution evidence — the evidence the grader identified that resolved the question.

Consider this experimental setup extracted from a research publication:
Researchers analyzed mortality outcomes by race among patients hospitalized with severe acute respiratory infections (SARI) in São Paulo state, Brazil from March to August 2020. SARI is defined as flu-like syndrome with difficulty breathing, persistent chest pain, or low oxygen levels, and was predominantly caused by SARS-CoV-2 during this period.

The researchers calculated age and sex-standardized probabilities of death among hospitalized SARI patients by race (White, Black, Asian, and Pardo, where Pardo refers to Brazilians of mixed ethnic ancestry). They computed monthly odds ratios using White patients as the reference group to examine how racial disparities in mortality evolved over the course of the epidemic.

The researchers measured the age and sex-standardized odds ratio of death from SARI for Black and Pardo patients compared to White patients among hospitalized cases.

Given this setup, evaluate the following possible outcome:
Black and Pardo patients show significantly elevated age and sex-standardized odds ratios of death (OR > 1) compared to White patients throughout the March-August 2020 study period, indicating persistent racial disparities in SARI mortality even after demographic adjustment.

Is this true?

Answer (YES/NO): YES